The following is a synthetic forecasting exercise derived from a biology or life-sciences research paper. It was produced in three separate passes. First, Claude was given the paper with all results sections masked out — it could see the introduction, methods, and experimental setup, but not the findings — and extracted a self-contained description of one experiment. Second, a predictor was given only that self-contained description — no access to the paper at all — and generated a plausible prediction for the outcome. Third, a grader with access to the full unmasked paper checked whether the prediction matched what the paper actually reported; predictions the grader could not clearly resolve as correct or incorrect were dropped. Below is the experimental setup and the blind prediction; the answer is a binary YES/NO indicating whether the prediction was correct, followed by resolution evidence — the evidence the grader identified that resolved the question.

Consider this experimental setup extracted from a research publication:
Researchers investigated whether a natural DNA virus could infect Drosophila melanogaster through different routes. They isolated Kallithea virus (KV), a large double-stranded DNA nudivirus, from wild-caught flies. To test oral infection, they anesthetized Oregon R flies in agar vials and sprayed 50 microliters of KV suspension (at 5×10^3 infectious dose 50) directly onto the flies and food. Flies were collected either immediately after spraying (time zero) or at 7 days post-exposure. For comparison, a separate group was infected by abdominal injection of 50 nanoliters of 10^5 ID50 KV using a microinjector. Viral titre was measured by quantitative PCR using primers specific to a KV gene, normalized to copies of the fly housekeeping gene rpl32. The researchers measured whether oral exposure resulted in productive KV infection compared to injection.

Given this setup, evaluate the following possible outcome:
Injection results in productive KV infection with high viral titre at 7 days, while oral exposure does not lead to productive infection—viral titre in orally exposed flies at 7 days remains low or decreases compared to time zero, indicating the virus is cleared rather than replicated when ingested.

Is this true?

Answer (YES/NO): NO